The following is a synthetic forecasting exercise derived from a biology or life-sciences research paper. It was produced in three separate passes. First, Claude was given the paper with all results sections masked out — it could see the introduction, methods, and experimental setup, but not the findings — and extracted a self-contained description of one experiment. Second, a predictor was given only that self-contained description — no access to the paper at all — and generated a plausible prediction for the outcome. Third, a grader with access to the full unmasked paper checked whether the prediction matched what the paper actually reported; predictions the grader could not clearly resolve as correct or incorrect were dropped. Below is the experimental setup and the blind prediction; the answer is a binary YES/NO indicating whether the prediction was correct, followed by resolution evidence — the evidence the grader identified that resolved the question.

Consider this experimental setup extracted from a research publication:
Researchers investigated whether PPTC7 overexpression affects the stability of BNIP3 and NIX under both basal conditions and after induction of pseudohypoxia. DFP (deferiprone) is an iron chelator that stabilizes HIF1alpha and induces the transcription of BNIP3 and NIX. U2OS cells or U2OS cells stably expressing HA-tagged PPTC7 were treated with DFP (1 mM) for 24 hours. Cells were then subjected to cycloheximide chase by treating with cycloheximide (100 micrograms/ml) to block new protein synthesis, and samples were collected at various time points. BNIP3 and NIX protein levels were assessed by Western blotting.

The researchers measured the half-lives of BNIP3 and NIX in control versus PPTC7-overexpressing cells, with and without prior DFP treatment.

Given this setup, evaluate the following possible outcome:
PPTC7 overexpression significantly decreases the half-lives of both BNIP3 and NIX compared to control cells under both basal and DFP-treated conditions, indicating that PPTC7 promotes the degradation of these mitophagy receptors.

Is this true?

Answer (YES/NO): YES